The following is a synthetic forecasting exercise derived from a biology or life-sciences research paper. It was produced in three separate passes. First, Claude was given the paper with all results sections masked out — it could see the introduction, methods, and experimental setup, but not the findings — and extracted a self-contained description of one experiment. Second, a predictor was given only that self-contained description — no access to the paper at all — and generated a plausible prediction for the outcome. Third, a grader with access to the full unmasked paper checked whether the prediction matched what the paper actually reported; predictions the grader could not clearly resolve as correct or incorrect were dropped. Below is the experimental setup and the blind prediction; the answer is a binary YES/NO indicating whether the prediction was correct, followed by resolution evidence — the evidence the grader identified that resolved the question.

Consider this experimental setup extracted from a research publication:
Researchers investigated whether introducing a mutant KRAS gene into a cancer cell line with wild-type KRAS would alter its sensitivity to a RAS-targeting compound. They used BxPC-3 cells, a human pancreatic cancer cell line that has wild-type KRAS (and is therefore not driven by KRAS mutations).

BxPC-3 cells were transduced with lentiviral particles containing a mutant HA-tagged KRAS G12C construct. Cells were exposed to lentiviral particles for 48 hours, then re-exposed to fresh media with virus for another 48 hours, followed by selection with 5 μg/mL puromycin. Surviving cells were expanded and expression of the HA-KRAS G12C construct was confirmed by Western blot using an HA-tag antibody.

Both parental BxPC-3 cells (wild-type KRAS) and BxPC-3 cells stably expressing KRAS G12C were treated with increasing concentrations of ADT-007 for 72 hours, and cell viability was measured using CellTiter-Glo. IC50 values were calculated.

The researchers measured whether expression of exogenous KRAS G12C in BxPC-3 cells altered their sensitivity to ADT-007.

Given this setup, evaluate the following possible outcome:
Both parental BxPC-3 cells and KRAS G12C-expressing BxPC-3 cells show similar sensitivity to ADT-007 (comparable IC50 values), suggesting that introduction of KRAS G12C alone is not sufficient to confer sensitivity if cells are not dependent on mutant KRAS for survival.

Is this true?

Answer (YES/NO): NO